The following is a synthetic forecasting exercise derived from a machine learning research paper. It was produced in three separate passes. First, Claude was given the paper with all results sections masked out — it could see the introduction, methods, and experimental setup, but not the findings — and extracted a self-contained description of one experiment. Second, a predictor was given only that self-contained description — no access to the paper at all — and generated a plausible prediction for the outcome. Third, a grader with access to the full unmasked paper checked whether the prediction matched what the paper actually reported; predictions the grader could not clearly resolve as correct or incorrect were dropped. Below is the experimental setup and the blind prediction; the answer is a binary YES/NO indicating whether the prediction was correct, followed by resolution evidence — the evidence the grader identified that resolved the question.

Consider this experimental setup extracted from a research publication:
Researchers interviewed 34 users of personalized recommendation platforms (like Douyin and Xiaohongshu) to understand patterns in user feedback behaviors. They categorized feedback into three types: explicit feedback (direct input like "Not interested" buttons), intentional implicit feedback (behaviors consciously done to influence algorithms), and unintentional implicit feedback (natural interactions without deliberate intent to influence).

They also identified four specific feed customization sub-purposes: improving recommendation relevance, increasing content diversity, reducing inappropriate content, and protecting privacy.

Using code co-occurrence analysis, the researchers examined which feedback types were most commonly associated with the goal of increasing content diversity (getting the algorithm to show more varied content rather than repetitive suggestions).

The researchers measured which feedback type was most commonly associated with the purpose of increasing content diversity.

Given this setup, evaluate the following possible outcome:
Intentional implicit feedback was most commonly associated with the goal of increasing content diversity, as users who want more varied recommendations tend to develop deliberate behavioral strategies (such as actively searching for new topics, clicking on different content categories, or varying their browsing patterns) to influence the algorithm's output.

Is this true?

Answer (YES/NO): YES